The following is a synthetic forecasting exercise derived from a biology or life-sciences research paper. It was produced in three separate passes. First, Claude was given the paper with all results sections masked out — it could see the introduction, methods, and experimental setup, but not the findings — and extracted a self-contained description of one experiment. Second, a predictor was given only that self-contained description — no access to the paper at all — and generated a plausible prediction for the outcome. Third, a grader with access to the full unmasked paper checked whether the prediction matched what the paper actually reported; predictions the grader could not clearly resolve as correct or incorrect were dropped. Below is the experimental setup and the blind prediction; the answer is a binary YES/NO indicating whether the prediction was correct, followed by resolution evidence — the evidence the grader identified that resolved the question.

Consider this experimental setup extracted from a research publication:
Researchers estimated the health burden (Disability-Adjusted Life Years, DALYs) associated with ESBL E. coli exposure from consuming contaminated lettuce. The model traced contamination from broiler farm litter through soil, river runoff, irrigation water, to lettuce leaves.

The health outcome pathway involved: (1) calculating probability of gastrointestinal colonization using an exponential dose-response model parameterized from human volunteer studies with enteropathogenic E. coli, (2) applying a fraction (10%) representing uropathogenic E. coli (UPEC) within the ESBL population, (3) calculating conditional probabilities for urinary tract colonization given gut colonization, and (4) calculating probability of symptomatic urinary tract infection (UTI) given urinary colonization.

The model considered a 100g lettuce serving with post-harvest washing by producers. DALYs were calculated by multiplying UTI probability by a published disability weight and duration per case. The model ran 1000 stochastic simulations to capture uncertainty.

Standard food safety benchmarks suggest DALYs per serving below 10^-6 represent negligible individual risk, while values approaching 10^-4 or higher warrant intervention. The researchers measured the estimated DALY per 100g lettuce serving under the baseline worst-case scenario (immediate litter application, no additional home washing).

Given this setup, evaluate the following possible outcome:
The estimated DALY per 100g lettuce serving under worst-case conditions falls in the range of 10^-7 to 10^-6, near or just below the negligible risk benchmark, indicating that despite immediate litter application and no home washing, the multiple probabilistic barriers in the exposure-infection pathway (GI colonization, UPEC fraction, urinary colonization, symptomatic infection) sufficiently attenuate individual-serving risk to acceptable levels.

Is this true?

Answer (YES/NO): NO